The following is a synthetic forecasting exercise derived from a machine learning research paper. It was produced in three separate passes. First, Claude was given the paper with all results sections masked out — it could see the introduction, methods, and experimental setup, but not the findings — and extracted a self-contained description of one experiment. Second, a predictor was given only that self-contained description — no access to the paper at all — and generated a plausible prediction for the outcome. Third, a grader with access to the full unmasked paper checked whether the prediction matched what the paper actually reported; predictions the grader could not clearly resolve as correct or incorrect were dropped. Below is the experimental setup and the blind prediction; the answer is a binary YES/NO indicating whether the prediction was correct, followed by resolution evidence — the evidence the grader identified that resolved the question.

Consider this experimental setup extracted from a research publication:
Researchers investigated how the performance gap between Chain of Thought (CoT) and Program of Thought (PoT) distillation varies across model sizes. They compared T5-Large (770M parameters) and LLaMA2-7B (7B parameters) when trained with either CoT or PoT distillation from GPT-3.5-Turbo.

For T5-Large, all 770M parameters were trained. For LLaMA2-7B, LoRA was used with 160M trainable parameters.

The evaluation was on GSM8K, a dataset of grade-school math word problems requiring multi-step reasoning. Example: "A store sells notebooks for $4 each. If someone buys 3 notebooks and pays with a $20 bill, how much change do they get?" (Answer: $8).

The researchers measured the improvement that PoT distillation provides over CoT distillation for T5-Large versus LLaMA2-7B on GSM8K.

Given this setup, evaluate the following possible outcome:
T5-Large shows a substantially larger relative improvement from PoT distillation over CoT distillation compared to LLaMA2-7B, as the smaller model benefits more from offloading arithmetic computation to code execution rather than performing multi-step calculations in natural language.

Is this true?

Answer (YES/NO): YES